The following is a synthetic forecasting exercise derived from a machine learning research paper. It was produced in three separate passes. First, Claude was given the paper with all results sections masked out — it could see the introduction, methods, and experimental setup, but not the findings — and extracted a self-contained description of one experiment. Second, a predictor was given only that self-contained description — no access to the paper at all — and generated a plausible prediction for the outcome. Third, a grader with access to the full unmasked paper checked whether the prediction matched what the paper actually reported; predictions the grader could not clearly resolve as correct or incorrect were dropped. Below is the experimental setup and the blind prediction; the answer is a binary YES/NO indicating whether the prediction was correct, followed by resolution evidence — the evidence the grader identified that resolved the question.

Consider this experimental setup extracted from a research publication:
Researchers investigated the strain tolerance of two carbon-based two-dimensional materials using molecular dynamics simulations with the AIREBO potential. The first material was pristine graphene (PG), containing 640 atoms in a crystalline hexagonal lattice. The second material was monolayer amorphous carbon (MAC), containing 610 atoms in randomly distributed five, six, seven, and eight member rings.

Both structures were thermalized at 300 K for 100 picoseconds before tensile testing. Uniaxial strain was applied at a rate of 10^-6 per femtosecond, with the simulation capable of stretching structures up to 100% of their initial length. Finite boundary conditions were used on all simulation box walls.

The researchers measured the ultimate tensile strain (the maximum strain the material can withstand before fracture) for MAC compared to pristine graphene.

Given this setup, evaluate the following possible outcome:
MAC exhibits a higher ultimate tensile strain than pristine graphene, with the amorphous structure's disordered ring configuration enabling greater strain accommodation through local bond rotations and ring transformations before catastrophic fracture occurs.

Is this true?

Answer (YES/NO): NO